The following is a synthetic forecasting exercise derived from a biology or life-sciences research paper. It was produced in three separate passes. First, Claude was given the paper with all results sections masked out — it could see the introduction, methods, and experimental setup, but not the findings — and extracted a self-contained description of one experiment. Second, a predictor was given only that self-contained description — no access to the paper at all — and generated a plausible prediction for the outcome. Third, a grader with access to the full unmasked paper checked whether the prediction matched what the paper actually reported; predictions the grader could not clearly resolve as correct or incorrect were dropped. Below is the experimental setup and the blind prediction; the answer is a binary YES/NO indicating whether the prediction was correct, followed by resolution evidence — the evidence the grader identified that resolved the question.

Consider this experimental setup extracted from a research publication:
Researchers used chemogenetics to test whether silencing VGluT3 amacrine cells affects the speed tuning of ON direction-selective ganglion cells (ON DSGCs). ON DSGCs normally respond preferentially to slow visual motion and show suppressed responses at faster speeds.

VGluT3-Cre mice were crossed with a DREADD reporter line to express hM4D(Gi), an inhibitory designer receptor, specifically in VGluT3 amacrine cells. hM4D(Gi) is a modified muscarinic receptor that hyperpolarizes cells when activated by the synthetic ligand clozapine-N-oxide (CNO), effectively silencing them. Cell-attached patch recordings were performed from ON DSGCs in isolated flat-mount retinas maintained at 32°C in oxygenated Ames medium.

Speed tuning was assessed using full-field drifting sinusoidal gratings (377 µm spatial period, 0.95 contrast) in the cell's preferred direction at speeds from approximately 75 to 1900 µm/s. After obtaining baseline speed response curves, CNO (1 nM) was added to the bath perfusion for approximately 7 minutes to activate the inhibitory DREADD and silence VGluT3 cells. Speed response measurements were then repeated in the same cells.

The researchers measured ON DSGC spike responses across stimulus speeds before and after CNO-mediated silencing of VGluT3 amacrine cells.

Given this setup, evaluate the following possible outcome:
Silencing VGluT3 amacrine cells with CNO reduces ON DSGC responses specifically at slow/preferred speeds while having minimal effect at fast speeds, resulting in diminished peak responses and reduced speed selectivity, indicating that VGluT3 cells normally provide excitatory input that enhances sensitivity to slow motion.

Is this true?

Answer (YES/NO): NO